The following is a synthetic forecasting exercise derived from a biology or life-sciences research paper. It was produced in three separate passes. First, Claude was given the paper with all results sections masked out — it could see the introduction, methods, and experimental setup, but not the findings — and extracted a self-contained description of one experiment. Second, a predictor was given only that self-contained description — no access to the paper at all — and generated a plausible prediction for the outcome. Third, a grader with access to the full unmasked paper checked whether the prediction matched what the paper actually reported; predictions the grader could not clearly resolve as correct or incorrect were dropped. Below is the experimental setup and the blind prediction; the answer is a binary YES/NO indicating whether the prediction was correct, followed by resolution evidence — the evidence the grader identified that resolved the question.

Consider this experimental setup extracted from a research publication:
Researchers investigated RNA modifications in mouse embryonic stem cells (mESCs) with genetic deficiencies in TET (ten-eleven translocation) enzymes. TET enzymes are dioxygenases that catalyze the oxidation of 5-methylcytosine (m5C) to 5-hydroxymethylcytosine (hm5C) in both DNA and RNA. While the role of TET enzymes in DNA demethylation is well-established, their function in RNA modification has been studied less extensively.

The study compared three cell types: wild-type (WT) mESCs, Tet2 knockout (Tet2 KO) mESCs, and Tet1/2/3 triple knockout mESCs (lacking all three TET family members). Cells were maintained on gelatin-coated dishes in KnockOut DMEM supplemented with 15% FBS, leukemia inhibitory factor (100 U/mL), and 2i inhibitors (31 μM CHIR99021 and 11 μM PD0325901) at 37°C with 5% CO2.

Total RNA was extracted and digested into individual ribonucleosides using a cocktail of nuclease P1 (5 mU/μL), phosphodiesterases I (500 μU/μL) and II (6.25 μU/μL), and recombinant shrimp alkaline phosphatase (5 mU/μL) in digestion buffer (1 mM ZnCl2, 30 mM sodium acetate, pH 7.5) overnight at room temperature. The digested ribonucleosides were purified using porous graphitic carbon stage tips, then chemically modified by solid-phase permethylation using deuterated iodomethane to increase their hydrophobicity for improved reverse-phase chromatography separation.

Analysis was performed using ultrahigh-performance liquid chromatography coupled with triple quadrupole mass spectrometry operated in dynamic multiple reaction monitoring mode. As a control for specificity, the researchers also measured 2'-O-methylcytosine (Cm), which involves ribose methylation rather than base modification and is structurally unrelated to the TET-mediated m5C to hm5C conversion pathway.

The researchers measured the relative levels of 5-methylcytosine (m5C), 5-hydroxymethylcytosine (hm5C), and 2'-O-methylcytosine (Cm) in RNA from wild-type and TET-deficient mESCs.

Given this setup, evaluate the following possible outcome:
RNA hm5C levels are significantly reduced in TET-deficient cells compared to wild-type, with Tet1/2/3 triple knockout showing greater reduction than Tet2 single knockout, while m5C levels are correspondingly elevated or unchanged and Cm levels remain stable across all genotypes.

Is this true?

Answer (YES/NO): YES